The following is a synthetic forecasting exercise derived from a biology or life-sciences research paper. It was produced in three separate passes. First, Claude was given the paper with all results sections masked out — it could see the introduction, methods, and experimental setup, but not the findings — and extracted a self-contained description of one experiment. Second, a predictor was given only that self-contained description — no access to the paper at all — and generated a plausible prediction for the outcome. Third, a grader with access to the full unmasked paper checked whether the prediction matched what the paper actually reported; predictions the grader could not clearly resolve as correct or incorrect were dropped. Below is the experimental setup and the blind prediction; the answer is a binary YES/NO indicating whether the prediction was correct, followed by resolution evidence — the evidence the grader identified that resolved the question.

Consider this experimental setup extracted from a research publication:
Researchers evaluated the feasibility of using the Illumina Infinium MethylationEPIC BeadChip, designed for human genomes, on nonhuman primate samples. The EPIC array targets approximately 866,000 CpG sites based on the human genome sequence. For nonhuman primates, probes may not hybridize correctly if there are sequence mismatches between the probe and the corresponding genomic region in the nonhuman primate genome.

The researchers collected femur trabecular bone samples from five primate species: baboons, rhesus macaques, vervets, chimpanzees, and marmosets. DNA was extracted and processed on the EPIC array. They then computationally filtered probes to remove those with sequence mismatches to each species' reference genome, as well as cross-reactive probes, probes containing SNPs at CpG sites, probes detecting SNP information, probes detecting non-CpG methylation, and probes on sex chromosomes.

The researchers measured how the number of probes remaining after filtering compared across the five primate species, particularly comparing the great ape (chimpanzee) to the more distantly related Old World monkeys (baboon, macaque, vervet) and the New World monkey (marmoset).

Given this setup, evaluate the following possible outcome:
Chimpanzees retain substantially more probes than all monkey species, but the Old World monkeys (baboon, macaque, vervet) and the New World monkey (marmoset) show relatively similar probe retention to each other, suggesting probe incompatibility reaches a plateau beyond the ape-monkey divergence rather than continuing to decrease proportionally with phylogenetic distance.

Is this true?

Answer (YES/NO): NO